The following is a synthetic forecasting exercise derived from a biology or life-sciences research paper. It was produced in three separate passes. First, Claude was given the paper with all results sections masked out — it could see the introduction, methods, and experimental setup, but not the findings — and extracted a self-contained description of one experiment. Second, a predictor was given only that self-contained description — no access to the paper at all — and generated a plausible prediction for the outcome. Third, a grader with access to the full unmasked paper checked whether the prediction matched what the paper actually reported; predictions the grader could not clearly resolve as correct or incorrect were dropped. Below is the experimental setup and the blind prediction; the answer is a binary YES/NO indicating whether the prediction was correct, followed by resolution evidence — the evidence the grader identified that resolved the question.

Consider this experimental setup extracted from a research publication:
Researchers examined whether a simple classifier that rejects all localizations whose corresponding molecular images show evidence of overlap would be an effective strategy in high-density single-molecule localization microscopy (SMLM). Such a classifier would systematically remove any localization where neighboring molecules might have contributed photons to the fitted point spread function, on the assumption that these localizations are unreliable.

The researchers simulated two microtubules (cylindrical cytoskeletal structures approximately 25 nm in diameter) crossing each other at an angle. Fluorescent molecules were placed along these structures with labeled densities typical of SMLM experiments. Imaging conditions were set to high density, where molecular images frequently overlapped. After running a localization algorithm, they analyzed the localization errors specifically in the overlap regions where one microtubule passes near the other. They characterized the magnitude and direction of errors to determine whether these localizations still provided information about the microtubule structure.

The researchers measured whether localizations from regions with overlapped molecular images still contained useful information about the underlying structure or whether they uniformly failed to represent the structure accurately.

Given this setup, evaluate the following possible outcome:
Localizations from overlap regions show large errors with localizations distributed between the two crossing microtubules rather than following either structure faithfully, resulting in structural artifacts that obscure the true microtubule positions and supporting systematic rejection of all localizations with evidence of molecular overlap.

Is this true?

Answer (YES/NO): NO